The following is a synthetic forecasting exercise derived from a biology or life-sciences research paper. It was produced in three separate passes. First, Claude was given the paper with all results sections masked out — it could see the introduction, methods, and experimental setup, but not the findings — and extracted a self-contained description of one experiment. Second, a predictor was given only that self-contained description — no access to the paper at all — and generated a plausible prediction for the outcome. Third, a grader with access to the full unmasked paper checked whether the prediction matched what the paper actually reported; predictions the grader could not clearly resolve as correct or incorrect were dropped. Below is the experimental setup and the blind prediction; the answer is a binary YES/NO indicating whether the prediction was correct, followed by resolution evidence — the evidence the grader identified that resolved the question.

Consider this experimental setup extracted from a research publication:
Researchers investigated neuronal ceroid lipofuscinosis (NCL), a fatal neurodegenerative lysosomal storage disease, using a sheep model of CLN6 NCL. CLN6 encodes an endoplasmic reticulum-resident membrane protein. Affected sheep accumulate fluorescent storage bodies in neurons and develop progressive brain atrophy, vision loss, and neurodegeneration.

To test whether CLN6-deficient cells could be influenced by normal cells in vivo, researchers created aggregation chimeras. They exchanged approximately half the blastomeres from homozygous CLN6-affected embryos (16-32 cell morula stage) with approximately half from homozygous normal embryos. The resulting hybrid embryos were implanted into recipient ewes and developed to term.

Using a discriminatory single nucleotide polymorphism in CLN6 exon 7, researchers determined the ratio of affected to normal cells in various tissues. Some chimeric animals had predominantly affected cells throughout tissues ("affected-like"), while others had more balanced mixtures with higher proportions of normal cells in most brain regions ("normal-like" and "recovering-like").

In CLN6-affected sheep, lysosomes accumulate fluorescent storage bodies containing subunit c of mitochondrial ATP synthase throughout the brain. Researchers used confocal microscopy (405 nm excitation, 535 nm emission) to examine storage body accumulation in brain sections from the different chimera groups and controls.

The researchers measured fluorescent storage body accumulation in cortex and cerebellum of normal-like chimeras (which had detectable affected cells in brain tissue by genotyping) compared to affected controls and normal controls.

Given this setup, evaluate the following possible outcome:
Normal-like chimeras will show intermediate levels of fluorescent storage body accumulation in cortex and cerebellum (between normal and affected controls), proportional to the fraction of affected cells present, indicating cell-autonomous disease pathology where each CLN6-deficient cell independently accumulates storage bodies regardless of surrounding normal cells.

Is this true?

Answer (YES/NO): NO